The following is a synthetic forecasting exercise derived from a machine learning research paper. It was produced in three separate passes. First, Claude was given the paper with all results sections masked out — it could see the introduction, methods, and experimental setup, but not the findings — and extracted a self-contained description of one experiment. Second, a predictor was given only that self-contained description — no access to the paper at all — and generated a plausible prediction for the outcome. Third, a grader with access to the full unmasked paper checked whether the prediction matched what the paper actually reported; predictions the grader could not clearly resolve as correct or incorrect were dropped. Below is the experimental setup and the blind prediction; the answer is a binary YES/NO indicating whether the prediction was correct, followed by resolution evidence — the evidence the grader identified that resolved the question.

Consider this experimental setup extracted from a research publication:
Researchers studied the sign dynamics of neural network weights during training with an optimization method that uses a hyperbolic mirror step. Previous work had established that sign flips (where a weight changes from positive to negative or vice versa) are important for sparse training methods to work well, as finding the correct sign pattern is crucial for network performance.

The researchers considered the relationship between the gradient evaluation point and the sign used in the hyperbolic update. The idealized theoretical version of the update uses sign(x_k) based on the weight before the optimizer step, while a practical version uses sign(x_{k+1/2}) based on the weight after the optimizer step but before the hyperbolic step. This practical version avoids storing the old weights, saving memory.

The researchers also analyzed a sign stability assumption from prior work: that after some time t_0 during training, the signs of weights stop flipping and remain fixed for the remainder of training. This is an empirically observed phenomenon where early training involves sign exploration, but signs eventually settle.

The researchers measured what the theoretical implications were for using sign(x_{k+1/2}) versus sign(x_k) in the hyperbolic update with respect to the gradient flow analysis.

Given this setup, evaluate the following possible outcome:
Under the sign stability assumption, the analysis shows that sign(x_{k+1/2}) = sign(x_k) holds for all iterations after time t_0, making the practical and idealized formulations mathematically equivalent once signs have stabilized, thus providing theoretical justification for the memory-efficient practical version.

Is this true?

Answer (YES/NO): YES